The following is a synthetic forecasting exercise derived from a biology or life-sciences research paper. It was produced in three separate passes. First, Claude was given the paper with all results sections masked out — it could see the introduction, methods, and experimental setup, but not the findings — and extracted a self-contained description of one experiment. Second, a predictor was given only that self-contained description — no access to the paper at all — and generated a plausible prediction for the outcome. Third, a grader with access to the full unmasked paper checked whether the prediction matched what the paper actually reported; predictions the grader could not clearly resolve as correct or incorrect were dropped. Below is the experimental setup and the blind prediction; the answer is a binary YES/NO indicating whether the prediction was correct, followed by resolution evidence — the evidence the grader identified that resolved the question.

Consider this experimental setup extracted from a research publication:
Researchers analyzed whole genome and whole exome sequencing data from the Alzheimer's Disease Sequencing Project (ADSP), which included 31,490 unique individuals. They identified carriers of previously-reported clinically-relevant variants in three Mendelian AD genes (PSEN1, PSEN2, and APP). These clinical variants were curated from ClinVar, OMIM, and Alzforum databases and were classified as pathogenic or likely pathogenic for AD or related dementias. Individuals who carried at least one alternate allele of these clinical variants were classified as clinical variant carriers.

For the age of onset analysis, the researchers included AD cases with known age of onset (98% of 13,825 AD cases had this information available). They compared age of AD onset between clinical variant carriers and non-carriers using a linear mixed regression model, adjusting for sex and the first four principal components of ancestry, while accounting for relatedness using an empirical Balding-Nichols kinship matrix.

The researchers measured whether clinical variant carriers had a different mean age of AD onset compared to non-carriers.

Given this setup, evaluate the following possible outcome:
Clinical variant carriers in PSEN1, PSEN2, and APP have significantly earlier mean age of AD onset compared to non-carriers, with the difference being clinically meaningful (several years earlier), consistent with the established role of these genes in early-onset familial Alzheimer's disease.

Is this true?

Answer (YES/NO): YES